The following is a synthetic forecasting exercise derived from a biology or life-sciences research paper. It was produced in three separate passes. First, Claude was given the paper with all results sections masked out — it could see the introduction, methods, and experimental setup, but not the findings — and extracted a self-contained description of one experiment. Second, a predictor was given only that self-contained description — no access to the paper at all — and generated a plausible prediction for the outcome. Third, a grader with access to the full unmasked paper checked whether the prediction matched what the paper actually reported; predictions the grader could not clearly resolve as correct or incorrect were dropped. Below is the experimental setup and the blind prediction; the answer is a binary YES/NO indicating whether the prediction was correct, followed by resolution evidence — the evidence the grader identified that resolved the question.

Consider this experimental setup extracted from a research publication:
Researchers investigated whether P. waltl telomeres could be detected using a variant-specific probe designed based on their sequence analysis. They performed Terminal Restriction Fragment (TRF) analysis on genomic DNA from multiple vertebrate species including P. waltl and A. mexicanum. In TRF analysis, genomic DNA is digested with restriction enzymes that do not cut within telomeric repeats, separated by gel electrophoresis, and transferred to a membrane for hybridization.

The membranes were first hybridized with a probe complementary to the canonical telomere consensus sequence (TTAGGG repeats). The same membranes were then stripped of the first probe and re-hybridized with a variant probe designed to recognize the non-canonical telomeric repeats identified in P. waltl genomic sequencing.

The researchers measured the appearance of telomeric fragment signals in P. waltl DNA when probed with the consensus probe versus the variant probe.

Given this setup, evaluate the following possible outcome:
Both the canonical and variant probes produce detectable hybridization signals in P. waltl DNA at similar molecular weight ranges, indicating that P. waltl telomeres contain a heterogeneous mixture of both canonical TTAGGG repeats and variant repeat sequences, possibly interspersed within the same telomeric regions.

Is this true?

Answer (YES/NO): NO